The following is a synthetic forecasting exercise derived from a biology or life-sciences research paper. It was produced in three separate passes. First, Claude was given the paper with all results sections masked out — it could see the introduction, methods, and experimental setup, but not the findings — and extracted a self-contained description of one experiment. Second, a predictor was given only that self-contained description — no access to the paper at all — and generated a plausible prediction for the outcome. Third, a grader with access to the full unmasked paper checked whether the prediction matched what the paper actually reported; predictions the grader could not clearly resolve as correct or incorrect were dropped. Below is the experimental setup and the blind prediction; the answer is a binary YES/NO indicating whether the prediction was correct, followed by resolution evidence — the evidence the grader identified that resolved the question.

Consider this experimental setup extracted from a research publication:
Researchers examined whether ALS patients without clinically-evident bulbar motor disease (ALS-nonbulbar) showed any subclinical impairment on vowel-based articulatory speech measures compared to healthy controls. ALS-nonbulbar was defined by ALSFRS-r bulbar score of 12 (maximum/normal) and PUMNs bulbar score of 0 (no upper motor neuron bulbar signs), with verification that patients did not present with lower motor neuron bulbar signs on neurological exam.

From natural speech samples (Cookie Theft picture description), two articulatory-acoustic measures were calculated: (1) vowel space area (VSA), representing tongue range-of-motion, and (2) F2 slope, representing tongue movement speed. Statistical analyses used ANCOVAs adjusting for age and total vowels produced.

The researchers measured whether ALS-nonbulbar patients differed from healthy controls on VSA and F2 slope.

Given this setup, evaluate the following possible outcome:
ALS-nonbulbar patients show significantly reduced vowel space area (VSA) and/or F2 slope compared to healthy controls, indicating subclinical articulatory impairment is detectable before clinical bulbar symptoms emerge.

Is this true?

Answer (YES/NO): NO